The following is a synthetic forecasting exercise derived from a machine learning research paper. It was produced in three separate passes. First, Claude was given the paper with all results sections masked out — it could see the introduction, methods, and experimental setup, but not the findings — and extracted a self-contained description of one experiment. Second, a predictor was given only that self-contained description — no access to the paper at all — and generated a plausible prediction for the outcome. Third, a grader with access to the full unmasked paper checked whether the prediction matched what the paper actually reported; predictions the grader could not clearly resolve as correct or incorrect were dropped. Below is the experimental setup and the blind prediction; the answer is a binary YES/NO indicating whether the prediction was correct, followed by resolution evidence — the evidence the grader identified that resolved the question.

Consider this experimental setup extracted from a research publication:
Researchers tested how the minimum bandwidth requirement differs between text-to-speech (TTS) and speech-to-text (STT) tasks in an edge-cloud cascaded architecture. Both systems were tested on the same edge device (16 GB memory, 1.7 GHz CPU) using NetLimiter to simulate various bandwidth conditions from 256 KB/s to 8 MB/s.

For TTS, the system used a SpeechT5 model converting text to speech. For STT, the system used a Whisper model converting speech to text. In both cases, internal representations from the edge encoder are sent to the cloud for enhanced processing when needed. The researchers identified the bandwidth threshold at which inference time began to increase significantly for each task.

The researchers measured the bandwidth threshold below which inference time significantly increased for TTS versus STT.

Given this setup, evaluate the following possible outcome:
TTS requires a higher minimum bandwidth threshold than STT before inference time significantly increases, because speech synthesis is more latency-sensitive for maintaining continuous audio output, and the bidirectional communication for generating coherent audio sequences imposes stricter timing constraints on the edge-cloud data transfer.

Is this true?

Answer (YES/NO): NO